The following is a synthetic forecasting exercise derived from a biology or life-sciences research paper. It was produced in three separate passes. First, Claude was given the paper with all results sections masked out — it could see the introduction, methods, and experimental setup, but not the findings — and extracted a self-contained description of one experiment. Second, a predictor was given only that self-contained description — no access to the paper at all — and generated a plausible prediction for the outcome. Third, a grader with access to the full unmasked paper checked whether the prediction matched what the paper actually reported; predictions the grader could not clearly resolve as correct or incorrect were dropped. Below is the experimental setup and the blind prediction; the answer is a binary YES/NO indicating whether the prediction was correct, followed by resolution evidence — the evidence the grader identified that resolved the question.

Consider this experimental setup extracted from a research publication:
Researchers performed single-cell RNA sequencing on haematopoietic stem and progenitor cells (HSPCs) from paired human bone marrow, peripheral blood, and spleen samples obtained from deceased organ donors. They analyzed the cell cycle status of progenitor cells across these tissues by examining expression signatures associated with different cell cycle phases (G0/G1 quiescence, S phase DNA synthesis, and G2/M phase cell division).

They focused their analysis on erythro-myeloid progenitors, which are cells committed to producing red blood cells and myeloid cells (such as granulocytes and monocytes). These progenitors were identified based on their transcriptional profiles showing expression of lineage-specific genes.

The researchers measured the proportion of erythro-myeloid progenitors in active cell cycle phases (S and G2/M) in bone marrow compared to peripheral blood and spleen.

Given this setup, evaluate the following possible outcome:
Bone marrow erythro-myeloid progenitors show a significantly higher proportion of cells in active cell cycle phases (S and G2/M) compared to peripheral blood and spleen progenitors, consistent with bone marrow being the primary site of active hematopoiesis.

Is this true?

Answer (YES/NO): YES